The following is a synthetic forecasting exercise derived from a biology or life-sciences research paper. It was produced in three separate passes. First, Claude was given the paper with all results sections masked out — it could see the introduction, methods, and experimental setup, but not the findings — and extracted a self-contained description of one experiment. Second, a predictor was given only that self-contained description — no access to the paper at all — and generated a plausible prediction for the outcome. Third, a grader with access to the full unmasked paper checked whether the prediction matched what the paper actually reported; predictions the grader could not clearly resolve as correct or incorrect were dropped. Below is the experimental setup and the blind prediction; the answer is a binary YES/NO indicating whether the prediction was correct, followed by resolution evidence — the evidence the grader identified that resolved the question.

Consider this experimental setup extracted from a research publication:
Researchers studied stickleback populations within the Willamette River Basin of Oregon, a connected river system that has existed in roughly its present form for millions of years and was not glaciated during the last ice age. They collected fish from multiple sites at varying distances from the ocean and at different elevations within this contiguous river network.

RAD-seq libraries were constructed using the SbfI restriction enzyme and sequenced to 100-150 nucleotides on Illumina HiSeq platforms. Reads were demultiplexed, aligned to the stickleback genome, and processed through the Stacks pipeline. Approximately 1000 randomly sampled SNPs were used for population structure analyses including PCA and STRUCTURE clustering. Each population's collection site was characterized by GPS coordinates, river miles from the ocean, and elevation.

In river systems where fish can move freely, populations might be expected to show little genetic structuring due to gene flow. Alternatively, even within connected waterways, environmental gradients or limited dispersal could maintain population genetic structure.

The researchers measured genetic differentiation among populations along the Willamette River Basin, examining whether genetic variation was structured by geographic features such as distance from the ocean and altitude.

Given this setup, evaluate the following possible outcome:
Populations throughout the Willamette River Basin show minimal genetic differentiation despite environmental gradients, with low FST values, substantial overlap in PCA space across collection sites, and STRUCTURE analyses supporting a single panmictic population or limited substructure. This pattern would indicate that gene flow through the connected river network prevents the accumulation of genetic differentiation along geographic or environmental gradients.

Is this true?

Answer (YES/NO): NO